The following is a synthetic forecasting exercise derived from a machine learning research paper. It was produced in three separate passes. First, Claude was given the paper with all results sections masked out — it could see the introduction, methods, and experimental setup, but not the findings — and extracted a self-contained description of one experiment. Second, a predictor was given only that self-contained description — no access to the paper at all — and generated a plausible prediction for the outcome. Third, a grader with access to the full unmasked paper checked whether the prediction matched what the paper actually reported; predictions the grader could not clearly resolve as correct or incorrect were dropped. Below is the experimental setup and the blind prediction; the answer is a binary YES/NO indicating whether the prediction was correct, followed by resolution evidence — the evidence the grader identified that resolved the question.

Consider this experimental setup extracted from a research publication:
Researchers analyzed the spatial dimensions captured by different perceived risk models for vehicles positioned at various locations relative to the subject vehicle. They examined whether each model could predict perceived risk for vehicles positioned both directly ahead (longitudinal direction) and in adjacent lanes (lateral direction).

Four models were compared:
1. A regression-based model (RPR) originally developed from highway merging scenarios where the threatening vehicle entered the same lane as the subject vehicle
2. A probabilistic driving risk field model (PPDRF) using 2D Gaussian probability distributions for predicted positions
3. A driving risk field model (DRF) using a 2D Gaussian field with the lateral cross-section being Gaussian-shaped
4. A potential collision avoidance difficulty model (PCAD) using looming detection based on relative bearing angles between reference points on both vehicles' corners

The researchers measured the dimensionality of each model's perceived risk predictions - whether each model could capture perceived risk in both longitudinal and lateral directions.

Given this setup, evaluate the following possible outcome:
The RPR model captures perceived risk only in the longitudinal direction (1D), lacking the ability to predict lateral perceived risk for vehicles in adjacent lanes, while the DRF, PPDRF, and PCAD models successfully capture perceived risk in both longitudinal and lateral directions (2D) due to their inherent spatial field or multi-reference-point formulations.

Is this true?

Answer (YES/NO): YES